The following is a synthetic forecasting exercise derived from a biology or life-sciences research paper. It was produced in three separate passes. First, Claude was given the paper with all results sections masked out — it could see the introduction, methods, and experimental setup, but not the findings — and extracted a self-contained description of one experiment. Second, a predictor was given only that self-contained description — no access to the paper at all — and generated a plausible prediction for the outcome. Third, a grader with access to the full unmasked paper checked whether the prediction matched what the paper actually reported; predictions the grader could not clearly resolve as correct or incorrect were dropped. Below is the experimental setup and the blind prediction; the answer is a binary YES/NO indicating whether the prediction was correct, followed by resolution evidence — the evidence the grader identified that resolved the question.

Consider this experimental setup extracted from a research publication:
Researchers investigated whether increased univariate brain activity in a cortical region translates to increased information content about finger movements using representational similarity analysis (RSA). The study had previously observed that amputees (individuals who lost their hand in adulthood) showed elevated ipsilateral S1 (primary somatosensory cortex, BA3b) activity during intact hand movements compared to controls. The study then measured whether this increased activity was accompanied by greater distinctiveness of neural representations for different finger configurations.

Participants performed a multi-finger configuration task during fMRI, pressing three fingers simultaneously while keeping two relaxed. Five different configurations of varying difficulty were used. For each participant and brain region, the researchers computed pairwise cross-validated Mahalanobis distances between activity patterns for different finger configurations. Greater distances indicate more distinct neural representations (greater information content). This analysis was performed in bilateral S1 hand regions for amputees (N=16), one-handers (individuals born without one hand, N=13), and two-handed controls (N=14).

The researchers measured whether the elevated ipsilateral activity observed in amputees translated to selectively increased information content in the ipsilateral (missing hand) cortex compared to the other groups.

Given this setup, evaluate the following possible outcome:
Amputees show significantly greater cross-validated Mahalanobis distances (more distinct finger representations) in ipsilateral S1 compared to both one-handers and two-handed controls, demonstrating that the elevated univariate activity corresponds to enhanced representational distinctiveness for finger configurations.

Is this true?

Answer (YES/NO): NO